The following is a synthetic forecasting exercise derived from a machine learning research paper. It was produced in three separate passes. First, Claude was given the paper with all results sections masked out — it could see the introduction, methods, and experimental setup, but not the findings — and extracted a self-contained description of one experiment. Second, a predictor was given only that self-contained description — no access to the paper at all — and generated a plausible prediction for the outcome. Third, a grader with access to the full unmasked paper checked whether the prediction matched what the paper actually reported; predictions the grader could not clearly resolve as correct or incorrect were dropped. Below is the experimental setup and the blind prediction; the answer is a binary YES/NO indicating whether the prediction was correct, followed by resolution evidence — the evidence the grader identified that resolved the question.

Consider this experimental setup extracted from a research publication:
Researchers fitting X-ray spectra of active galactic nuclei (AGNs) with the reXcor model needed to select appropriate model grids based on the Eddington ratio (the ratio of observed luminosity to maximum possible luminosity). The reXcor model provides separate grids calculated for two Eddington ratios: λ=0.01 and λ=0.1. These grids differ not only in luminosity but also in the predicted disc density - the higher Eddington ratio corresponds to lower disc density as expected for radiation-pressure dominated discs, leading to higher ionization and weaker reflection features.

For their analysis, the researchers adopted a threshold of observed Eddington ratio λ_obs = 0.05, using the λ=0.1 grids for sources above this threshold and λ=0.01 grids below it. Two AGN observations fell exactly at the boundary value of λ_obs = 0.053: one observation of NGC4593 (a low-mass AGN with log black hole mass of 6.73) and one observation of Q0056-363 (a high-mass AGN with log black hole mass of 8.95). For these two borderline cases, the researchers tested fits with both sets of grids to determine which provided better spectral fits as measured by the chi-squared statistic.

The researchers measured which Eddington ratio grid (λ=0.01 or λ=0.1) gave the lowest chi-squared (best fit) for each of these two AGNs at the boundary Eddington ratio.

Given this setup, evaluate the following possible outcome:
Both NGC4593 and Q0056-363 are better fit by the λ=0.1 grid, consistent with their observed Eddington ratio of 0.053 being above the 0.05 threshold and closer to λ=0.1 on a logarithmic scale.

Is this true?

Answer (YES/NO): NO